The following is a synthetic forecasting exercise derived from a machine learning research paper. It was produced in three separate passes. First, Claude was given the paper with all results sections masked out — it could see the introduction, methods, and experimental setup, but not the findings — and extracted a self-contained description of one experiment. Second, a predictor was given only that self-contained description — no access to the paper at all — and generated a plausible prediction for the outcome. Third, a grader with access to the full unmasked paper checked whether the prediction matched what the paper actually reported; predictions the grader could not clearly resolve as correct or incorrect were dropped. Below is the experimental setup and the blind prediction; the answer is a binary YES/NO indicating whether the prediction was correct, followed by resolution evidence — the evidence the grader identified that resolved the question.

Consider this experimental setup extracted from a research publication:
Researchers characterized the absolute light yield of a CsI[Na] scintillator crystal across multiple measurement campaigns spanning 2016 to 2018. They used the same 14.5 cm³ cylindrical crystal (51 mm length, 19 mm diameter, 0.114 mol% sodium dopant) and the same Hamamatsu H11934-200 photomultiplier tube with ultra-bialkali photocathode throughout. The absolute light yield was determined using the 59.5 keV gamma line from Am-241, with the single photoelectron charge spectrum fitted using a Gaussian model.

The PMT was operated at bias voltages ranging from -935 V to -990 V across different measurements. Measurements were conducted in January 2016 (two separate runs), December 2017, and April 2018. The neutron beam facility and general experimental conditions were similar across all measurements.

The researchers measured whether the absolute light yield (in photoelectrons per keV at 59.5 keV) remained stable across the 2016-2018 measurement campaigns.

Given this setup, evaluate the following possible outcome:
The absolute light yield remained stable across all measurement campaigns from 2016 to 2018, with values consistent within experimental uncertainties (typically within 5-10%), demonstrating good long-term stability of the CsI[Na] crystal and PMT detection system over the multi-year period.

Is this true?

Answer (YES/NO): NO